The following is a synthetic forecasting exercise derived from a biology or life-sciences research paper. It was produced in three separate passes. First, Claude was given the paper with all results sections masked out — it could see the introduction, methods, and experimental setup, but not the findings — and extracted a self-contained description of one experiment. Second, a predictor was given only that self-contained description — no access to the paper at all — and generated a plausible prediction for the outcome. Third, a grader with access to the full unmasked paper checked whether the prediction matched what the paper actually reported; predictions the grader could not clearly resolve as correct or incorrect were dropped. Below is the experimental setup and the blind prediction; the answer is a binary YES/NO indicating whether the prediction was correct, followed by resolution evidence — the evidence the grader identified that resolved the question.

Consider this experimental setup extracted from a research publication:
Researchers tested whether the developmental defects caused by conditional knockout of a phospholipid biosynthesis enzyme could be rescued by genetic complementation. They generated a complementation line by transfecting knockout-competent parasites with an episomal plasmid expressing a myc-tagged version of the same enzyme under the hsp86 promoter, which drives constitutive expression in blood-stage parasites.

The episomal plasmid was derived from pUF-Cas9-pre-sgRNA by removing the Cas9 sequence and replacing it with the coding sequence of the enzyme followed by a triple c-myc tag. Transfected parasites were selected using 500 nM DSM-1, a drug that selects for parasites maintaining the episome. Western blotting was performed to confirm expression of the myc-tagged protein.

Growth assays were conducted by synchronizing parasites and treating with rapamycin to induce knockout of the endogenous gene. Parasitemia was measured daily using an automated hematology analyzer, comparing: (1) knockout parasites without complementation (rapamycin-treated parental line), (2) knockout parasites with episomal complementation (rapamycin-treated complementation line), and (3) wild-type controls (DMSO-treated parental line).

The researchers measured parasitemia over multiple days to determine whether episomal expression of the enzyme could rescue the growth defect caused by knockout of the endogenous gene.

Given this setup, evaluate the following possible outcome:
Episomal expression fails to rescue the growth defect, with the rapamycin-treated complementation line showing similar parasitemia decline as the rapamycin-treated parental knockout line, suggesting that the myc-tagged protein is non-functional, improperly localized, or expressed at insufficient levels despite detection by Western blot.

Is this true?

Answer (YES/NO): NO